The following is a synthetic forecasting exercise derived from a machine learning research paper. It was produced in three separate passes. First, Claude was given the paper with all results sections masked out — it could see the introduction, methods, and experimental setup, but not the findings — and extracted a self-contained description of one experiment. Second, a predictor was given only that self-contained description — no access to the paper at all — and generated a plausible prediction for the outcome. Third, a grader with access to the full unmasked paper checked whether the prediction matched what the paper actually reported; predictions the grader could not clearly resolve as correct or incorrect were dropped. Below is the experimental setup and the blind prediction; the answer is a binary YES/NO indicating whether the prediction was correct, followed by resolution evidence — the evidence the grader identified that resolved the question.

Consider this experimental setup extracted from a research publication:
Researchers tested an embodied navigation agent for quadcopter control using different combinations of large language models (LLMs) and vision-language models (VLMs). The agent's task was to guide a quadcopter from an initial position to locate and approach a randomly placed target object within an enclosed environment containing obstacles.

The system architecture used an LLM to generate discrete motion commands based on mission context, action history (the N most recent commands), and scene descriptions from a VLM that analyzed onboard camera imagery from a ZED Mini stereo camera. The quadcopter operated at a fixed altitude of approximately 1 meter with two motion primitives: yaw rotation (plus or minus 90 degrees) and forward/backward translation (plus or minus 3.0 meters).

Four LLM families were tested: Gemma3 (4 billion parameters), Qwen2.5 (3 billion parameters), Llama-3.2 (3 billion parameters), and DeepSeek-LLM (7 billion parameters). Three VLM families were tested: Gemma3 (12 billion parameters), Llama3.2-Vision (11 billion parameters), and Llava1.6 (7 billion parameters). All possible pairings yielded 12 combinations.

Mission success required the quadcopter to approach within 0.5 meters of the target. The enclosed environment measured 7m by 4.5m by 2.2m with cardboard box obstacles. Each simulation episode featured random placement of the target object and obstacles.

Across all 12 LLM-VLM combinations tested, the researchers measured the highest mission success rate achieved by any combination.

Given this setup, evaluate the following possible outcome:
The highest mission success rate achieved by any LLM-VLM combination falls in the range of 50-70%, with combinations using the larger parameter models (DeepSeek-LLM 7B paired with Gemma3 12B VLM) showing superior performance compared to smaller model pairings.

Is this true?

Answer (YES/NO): NO